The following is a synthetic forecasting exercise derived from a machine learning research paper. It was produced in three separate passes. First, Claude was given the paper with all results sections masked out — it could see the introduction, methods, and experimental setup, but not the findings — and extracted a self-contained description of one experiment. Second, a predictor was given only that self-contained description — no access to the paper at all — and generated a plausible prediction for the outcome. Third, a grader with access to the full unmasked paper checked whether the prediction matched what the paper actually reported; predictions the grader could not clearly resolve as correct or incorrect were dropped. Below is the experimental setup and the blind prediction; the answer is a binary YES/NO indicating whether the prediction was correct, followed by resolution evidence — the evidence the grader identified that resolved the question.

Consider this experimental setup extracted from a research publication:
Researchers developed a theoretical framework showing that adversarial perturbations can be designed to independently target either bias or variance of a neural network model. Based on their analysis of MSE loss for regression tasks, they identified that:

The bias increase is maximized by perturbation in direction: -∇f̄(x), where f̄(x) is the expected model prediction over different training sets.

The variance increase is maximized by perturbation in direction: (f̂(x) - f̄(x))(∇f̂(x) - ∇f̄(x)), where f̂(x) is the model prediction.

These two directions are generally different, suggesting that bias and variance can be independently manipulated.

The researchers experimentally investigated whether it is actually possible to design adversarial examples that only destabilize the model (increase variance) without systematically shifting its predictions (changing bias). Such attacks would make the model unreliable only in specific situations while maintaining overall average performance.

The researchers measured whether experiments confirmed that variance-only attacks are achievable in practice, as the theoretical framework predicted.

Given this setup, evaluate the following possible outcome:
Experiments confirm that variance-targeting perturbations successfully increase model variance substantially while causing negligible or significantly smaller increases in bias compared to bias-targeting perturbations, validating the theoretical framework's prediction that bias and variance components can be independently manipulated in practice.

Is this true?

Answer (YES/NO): YES